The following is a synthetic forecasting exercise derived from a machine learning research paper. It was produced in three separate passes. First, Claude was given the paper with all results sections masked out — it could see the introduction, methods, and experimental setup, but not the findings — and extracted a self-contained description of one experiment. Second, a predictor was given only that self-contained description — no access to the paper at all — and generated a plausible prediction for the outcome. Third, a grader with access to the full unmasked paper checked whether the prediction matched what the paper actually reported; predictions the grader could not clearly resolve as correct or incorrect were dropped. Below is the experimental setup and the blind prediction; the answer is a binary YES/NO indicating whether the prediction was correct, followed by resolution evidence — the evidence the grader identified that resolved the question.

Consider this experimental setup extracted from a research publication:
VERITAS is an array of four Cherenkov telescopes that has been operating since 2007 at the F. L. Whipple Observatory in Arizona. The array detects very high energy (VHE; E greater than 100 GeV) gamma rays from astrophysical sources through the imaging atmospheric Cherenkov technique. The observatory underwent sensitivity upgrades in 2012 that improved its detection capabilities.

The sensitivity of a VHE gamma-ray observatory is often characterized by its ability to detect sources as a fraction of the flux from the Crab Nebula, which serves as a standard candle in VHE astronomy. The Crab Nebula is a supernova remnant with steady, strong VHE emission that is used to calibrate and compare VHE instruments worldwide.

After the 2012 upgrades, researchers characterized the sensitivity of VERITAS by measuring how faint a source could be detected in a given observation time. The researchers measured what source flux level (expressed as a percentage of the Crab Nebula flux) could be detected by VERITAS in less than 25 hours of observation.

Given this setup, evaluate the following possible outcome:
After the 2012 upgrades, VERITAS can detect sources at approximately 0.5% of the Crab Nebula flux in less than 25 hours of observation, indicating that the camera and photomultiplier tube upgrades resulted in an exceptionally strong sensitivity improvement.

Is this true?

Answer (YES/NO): NO